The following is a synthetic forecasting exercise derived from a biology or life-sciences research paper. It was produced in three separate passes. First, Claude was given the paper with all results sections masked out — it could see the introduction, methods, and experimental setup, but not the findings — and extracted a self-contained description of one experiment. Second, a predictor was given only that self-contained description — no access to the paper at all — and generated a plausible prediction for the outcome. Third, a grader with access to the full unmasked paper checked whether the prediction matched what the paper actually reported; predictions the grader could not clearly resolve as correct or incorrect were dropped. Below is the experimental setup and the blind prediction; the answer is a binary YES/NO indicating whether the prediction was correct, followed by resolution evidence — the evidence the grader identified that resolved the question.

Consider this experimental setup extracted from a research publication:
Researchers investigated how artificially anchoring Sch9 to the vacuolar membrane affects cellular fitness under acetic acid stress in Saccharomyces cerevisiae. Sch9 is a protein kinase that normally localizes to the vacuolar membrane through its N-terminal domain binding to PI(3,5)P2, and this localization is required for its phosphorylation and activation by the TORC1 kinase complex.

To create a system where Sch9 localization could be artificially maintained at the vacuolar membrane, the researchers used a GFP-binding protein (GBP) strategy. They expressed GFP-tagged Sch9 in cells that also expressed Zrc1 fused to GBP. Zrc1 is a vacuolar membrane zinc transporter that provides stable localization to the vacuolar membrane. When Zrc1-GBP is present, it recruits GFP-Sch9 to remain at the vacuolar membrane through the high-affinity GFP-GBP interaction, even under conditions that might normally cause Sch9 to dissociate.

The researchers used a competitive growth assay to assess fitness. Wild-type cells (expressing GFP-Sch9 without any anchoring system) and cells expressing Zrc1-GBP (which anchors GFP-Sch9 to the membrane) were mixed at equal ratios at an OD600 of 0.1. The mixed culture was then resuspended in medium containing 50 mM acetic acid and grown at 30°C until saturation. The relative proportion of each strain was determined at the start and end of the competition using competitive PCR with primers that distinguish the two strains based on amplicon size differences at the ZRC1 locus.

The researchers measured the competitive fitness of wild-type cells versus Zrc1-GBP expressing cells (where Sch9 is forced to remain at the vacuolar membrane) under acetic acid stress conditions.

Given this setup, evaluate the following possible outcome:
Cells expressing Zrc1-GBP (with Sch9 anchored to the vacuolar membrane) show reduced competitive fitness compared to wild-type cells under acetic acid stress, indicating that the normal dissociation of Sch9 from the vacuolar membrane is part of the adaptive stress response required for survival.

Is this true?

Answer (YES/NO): YES